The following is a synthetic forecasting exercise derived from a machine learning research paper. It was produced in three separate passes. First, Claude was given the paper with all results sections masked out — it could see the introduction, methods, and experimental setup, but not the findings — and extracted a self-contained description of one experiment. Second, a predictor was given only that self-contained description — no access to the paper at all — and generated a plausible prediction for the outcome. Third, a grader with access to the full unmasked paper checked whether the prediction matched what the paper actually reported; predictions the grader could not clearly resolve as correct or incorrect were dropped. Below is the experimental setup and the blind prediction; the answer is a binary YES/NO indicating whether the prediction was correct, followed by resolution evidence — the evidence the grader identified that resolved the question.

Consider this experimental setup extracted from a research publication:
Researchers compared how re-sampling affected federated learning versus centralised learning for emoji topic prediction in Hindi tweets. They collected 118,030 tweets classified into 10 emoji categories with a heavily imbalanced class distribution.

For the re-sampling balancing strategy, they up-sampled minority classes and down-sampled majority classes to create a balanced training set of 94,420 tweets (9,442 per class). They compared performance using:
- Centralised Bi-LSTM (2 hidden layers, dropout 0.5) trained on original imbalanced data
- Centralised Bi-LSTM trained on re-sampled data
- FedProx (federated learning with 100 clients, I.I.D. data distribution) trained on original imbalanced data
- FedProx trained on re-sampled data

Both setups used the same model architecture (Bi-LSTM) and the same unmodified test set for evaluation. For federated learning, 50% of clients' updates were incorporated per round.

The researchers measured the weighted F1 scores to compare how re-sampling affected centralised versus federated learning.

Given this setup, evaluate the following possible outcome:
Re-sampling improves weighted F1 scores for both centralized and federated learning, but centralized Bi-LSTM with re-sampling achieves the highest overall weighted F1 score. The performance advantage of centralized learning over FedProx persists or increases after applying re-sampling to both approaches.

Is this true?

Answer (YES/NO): NO